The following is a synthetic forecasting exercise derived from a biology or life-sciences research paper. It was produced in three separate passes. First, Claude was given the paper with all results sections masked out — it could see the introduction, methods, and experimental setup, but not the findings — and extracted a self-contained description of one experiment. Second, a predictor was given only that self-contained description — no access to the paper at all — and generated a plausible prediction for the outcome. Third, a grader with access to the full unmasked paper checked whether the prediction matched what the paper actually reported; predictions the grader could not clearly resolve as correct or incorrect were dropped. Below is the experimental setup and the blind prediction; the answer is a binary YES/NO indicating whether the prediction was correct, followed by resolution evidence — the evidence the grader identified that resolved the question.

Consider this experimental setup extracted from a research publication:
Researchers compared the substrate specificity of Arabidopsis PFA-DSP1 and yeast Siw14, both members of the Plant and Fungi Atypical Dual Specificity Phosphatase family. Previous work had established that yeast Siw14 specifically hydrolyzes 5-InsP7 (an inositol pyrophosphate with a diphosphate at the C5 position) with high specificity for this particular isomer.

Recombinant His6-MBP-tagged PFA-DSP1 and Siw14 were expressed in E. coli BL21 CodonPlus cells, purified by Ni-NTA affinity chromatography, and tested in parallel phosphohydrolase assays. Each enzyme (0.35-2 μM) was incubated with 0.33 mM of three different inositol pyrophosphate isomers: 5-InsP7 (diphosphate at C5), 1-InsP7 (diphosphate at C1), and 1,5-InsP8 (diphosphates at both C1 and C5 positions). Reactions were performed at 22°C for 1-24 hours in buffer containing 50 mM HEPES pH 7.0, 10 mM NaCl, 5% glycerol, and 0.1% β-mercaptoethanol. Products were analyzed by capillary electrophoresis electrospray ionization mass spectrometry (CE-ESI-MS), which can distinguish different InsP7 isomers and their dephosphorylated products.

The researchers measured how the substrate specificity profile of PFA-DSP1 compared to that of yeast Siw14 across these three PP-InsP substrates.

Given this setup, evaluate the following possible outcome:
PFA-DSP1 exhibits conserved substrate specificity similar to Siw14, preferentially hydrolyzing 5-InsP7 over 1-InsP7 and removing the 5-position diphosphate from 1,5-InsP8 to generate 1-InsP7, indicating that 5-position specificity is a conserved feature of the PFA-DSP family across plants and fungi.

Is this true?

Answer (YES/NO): YES